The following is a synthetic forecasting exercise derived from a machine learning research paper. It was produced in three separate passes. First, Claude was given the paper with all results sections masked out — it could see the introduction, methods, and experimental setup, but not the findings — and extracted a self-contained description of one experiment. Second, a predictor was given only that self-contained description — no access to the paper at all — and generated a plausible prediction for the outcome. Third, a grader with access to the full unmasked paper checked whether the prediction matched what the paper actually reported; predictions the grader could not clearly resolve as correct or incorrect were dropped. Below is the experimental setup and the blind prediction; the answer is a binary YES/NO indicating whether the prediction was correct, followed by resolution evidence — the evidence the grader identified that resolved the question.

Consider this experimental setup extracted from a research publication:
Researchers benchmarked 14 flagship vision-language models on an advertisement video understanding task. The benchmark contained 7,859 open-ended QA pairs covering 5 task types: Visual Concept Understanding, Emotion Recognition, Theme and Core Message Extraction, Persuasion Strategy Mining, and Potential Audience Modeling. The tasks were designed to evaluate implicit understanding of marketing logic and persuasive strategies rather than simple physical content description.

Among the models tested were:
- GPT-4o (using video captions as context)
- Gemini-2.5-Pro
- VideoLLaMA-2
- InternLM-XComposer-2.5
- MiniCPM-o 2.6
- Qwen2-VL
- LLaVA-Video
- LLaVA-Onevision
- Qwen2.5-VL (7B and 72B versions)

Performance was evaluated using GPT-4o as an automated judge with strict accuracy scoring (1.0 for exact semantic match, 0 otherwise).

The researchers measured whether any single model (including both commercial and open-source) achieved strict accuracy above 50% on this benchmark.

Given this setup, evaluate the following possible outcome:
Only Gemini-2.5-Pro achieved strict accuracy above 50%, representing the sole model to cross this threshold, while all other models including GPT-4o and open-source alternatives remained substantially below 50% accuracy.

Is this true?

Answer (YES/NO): NO